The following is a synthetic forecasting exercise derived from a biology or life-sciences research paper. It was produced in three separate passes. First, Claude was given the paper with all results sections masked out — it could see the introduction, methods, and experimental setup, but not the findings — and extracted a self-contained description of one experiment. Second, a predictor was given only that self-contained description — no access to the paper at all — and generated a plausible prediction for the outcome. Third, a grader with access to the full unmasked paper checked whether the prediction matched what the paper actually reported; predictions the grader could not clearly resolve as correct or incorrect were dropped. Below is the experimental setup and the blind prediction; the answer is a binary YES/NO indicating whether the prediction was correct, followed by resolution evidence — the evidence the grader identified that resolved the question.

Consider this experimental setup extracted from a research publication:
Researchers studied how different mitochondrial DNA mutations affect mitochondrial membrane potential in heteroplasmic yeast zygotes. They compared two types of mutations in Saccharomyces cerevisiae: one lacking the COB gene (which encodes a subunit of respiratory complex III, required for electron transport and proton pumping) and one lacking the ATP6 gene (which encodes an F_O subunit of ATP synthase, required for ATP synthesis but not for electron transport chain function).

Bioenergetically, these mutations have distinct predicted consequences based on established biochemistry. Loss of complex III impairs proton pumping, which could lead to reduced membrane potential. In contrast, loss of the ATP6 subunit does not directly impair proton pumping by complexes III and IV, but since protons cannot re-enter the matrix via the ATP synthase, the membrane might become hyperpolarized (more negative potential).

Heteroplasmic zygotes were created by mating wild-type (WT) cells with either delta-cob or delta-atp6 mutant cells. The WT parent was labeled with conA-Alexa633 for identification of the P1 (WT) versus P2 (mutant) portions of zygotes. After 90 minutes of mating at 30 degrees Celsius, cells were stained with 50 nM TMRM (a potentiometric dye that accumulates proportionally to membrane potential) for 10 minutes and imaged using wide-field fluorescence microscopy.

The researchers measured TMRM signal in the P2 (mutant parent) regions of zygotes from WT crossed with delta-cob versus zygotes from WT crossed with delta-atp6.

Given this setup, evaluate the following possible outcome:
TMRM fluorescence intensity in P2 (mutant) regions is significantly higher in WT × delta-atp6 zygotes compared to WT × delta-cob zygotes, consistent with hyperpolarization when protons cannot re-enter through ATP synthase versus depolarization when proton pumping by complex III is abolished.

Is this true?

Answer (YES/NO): NO